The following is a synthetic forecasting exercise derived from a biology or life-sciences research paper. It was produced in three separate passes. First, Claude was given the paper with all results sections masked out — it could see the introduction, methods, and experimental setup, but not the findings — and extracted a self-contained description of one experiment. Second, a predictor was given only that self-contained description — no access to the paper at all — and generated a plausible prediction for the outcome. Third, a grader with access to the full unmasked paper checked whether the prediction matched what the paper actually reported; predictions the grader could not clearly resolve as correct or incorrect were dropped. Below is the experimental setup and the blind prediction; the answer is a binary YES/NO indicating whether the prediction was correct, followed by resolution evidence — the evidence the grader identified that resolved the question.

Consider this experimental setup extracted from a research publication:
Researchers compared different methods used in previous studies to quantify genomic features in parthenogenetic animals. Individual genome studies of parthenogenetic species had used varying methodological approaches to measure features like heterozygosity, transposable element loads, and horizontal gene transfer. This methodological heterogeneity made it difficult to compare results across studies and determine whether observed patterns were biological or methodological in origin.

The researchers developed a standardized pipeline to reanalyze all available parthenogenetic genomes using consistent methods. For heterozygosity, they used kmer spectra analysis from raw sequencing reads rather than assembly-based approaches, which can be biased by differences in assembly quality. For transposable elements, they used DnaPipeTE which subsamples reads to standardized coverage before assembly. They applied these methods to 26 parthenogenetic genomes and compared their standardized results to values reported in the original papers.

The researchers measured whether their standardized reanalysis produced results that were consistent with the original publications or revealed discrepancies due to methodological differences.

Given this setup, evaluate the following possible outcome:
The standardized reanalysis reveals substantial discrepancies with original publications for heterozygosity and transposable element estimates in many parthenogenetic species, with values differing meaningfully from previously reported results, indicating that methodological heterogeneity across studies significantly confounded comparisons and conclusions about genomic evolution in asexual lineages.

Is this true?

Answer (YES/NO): NO